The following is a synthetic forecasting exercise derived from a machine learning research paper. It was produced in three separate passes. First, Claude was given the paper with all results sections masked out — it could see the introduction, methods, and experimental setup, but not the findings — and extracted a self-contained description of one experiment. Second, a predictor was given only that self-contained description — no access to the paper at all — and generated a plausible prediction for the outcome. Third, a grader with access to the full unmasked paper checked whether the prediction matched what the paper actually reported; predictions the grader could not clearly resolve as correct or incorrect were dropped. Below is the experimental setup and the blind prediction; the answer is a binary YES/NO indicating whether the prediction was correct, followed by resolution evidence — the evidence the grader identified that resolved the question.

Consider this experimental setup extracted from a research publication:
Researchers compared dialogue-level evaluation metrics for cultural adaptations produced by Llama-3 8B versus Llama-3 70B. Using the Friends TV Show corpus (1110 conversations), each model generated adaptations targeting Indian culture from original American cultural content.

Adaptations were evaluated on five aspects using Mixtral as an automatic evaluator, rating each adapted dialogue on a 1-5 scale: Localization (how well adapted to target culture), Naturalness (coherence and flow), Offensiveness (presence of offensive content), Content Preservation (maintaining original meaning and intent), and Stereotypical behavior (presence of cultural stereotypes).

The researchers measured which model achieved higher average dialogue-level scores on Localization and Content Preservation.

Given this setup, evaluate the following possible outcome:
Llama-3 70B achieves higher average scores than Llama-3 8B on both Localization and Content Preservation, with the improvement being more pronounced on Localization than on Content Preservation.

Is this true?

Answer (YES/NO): NO